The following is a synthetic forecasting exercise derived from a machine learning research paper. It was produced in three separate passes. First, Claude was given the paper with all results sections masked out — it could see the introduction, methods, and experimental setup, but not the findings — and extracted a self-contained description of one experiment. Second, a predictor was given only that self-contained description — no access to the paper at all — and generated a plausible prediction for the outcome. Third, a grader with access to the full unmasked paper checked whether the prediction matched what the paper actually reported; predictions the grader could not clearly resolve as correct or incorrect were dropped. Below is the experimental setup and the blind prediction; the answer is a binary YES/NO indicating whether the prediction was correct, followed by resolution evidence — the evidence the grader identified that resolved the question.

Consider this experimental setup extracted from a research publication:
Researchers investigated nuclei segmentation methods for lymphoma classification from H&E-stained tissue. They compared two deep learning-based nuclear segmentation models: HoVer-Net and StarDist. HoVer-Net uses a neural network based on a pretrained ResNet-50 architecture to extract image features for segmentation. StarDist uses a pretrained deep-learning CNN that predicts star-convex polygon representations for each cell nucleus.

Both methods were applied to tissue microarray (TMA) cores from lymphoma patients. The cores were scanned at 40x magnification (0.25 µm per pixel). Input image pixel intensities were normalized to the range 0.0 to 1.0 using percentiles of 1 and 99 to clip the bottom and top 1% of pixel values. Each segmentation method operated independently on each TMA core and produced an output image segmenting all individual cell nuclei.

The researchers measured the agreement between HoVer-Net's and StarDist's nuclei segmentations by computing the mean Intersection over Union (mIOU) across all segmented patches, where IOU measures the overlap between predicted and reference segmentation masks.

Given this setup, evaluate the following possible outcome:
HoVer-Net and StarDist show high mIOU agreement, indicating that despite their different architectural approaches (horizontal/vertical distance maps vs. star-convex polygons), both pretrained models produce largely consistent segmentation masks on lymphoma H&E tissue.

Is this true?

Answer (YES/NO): NO